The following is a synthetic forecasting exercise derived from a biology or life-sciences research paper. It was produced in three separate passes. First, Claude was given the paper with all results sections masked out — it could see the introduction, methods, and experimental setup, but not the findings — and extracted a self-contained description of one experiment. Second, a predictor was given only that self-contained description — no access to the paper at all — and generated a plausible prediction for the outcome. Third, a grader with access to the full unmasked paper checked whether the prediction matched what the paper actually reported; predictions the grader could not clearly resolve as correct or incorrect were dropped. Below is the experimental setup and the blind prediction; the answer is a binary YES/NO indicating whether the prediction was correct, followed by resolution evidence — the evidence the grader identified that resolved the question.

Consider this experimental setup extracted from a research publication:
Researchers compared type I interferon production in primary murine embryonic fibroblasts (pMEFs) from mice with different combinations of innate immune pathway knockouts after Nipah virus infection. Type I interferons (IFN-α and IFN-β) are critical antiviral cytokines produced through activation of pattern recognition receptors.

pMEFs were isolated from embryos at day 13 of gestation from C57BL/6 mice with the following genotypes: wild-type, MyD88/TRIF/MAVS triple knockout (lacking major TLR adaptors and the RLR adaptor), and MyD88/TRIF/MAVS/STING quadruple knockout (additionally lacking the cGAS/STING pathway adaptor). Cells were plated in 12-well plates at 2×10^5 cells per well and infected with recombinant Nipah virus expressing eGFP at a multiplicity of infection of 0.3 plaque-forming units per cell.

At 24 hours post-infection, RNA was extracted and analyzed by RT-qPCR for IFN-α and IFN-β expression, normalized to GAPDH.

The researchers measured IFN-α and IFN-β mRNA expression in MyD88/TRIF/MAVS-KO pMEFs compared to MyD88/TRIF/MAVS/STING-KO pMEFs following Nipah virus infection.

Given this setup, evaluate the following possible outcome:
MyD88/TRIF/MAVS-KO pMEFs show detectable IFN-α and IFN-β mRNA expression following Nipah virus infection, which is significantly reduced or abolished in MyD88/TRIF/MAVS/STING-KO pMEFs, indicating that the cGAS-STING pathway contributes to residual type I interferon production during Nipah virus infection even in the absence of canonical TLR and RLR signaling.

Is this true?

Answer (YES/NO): NO